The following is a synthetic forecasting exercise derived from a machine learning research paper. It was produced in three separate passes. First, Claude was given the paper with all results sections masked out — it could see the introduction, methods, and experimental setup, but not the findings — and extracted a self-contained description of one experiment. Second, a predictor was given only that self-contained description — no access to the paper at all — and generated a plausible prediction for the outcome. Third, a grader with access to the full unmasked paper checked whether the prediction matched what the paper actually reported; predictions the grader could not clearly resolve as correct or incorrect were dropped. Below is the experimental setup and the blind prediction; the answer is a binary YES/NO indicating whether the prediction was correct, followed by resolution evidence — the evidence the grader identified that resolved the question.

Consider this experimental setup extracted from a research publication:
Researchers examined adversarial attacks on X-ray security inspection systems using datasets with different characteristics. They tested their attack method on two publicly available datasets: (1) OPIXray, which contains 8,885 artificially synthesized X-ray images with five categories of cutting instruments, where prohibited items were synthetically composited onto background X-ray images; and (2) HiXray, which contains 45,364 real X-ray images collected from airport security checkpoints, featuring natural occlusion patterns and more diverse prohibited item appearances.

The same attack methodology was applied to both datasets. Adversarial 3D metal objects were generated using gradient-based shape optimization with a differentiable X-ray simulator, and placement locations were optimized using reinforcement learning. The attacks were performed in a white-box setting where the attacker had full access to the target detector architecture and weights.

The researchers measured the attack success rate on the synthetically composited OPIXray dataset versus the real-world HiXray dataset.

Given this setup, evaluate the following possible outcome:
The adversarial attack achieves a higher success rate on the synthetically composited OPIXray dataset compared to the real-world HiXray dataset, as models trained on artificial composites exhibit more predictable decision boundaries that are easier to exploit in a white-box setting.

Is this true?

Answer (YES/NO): YES